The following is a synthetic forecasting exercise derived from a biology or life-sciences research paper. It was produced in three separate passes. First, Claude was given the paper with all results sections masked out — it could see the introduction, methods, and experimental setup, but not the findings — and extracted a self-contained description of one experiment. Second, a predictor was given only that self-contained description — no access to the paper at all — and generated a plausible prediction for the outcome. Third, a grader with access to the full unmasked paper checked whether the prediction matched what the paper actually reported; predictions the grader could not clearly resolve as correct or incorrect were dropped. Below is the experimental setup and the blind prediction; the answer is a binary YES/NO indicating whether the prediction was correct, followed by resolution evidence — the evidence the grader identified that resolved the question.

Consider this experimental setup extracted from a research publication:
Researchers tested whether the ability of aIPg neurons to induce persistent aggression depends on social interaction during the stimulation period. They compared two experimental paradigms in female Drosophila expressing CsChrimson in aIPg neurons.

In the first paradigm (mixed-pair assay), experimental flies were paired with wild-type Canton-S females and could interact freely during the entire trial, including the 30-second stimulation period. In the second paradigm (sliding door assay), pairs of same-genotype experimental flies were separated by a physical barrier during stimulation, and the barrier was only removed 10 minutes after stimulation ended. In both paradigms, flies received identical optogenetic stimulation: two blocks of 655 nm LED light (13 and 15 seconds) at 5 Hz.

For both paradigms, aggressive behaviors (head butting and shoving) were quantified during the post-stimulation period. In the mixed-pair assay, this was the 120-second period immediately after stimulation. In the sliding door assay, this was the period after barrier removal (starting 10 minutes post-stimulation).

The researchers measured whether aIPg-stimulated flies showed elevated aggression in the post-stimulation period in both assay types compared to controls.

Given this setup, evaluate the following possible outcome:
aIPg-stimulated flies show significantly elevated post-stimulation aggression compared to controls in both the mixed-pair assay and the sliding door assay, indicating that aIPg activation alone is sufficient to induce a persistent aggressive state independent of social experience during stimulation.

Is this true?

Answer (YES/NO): YES